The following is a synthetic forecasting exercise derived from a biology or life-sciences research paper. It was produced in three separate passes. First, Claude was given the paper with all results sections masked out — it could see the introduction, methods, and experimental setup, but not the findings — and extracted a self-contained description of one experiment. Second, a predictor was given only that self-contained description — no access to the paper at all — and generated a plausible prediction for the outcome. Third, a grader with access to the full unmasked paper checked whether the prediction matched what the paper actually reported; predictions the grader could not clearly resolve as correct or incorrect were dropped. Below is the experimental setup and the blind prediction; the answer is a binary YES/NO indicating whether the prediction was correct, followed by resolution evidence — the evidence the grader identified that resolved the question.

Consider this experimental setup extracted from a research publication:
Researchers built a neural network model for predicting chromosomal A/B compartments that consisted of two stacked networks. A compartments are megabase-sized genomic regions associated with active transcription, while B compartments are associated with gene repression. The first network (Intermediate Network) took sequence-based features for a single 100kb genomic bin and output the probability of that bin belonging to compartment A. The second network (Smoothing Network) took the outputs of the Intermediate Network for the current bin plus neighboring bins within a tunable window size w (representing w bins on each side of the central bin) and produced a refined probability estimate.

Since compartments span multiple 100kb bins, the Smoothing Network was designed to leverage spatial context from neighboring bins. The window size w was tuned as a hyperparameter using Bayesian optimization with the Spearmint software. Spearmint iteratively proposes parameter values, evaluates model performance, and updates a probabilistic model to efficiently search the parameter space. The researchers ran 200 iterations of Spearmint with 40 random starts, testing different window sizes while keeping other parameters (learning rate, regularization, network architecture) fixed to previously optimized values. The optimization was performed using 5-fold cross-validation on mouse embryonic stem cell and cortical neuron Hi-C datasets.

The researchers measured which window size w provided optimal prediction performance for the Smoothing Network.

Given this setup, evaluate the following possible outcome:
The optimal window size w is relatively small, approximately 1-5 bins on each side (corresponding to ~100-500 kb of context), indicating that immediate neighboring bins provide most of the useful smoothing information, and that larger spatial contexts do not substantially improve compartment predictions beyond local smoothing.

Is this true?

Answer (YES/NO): NO